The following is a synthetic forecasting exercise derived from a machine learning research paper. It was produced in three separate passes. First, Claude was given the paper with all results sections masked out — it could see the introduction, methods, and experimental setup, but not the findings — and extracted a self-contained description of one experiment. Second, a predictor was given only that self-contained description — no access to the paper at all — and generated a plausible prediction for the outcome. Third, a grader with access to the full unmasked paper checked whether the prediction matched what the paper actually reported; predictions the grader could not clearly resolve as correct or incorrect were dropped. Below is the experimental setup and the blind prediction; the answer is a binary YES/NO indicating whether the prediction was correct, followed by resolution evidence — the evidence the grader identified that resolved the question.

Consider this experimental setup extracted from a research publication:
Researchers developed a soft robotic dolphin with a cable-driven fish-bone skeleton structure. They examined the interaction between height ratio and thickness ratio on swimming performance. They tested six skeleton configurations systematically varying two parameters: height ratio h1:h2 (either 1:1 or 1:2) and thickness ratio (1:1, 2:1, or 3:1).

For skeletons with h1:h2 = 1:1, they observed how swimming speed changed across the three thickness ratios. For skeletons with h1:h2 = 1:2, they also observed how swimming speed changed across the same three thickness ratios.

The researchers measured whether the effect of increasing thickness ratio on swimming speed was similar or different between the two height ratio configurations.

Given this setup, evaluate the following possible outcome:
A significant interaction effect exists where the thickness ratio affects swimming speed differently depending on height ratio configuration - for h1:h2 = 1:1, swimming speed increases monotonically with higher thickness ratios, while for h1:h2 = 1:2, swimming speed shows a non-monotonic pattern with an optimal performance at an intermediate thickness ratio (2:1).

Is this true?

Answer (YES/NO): NO